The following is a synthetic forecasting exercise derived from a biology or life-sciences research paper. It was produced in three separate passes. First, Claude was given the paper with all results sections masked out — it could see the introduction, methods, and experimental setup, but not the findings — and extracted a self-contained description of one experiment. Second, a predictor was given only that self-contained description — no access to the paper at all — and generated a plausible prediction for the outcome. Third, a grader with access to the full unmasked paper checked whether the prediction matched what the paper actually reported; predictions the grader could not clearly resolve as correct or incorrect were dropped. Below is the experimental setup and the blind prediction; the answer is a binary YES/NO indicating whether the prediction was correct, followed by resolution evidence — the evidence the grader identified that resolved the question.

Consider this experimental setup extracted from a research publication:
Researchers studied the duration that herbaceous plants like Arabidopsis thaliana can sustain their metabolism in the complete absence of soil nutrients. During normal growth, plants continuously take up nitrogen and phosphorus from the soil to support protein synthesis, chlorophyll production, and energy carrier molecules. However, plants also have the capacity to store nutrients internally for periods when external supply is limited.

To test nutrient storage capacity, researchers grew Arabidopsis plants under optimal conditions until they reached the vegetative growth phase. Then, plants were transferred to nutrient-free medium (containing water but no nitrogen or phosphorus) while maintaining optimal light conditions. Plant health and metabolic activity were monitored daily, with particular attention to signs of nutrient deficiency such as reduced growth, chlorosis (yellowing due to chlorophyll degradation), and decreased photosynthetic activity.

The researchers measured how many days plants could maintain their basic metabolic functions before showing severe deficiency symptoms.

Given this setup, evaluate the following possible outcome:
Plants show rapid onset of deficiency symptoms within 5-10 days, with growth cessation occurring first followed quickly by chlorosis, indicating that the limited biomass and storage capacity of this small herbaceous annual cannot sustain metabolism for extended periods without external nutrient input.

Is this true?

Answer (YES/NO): NO